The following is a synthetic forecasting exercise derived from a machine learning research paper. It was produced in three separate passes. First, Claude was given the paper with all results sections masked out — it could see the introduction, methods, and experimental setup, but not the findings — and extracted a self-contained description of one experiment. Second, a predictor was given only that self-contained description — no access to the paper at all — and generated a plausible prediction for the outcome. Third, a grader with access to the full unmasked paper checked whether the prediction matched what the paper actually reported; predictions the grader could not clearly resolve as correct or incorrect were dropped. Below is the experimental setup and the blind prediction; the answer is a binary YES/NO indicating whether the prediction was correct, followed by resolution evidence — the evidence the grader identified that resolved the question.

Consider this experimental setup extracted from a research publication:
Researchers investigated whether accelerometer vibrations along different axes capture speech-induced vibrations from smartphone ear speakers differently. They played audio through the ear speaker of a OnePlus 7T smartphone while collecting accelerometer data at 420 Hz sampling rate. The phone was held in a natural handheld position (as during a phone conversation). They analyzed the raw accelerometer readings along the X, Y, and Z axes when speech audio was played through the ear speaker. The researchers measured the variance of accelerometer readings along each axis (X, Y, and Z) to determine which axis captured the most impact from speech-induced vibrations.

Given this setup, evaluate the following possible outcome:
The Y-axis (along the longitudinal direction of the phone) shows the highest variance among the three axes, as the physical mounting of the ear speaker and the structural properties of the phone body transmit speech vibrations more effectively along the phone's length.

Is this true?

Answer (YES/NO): NO